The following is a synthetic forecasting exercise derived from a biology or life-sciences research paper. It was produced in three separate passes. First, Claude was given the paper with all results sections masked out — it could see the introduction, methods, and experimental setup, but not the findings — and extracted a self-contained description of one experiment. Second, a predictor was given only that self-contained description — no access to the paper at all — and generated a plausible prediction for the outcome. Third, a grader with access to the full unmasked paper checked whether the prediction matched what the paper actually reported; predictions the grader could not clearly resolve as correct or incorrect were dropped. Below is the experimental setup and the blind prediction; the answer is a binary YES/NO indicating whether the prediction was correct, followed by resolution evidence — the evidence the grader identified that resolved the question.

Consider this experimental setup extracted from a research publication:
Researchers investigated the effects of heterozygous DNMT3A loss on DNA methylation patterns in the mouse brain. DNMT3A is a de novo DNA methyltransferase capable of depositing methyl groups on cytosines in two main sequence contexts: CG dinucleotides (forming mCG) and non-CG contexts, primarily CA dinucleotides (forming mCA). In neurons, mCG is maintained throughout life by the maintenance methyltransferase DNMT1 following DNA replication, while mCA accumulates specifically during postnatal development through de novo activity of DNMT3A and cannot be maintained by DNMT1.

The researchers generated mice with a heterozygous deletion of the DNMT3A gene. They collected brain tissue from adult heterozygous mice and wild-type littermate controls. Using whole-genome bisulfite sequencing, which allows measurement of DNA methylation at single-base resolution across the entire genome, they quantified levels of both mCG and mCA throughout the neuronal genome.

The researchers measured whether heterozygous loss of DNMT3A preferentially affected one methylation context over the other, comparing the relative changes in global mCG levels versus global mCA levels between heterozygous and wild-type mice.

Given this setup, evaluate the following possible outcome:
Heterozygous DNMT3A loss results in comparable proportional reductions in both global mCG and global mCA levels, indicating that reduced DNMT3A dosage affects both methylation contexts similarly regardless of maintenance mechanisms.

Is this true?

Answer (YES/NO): NO